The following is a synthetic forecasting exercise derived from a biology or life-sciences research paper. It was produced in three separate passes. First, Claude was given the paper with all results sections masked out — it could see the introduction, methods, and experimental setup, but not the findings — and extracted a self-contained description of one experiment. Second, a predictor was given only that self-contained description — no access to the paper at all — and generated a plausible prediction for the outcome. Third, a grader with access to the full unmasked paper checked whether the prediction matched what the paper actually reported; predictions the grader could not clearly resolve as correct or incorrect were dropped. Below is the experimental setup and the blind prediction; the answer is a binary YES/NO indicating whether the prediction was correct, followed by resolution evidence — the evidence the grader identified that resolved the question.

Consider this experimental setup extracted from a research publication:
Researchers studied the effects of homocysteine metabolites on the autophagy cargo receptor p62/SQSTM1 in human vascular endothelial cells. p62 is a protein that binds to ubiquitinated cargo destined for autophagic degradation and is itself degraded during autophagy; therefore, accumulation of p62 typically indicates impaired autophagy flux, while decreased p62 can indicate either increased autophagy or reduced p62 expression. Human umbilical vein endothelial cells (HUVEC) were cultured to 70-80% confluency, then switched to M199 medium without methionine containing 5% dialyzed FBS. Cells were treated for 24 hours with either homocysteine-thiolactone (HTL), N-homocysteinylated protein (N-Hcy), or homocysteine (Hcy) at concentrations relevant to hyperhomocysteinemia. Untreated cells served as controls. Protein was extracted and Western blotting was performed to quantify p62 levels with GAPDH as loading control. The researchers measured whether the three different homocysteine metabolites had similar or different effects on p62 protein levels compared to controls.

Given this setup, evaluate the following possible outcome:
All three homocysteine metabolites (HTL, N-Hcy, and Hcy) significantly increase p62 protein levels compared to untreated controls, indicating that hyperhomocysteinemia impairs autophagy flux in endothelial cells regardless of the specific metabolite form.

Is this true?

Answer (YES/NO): NO